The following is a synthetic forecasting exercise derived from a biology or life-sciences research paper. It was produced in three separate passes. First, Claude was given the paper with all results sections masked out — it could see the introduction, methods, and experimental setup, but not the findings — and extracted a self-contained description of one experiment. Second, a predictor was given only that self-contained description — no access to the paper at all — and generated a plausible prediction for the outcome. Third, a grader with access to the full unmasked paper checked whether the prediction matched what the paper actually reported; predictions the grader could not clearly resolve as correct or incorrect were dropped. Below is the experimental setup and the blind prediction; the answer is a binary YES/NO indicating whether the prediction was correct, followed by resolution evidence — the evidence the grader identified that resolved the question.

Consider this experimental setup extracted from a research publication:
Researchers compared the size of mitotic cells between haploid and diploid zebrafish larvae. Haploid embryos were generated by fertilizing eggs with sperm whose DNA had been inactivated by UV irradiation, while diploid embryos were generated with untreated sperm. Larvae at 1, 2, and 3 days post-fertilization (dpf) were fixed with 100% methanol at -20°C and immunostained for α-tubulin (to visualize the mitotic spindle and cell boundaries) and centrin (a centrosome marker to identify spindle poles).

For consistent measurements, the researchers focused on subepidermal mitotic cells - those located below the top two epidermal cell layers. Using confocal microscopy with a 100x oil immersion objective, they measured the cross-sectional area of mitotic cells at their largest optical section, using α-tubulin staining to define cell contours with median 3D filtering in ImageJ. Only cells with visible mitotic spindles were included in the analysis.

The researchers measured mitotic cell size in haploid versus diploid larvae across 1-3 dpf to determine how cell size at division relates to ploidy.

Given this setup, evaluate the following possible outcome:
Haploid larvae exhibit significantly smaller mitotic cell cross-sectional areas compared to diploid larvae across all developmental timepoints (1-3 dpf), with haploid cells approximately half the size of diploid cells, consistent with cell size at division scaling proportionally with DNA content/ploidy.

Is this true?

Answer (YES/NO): NO